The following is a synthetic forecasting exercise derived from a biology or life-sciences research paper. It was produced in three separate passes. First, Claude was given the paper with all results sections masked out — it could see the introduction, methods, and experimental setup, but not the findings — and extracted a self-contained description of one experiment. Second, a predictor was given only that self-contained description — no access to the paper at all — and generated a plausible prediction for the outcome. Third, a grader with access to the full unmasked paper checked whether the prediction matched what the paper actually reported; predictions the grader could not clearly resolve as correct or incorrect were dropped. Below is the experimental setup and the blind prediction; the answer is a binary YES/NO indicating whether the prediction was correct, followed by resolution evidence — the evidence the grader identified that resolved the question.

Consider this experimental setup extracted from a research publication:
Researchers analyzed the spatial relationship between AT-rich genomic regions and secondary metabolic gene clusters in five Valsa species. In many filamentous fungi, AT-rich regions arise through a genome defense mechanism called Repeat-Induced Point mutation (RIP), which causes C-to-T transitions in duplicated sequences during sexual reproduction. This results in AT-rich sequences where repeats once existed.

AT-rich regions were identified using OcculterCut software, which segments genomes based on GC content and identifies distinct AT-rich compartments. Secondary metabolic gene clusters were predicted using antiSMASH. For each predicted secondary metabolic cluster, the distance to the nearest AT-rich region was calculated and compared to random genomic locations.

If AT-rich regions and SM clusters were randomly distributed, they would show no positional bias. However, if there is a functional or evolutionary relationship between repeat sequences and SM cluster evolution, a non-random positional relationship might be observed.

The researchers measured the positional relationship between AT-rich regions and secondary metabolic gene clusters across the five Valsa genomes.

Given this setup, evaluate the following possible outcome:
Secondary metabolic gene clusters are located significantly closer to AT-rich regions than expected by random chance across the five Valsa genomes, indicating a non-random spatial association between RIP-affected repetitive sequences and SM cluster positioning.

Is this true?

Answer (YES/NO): YES